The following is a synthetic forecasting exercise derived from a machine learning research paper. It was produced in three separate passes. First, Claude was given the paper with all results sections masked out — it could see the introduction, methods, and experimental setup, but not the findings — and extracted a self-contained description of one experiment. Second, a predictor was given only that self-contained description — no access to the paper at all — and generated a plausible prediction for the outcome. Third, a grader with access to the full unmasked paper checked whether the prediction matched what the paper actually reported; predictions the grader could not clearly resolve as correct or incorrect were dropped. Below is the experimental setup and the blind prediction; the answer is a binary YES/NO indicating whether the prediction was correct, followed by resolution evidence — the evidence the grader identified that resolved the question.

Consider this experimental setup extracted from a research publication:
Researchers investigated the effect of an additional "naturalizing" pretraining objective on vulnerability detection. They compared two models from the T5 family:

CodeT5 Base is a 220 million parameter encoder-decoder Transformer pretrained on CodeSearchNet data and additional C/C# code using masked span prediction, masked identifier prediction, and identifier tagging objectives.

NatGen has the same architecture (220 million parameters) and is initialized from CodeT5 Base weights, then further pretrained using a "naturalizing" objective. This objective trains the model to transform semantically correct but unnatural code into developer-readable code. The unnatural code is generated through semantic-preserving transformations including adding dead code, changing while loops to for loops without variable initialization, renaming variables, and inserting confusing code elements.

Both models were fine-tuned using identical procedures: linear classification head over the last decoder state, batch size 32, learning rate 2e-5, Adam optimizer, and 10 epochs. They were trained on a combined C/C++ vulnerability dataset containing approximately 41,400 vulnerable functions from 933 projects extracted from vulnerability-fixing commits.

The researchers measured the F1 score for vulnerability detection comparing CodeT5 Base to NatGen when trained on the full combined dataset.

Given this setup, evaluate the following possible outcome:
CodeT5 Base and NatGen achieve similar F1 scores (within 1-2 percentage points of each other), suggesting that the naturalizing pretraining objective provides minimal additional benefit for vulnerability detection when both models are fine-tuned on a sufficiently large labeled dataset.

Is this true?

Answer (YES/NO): YES